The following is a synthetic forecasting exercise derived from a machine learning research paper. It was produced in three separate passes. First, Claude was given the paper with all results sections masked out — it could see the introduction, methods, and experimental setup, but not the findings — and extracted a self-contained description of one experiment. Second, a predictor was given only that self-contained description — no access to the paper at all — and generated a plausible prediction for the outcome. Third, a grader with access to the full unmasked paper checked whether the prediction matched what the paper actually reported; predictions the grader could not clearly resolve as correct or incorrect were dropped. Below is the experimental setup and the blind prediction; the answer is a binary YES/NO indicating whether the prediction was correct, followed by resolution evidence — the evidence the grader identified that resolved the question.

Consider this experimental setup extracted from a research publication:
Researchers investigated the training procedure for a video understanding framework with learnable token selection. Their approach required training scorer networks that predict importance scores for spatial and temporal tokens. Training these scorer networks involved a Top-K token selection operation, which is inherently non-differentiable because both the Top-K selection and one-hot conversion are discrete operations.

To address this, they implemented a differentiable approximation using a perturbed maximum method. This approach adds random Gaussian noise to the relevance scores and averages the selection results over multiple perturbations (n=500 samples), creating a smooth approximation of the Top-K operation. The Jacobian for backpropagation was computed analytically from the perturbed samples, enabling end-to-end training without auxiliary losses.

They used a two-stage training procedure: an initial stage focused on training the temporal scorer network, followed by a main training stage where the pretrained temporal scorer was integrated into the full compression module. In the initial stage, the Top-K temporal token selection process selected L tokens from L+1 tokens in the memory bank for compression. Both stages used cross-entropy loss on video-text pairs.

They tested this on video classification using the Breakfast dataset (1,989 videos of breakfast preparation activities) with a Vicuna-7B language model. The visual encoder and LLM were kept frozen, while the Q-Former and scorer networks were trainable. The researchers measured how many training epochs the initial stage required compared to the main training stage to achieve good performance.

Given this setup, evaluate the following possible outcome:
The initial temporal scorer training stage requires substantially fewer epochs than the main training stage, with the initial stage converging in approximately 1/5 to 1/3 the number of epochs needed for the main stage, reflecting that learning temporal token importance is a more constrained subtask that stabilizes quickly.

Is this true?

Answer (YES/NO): YES